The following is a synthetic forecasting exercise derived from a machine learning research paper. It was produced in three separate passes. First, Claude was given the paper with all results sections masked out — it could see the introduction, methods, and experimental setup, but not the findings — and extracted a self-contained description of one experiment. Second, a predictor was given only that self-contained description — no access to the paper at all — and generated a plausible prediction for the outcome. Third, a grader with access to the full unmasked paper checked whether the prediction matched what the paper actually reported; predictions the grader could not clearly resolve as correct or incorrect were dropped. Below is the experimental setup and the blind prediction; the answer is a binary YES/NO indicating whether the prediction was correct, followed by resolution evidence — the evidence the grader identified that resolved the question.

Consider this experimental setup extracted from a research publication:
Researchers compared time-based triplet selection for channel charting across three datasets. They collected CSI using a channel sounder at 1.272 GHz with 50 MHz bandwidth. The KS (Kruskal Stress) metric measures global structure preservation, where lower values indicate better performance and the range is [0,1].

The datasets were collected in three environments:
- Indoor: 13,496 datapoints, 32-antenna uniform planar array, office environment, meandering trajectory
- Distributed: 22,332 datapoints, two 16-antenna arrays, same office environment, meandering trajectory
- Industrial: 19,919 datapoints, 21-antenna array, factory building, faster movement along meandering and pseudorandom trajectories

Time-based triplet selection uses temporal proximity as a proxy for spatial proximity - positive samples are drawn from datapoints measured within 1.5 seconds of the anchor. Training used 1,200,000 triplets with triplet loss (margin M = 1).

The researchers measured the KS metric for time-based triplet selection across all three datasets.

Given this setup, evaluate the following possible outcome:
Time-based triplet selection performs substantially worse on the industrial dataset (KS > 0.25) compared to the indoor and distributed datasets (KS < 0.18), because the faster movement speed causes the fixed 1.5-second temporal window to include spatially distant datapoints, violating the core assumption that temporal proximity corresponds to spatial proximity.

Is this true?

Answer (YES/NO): NO